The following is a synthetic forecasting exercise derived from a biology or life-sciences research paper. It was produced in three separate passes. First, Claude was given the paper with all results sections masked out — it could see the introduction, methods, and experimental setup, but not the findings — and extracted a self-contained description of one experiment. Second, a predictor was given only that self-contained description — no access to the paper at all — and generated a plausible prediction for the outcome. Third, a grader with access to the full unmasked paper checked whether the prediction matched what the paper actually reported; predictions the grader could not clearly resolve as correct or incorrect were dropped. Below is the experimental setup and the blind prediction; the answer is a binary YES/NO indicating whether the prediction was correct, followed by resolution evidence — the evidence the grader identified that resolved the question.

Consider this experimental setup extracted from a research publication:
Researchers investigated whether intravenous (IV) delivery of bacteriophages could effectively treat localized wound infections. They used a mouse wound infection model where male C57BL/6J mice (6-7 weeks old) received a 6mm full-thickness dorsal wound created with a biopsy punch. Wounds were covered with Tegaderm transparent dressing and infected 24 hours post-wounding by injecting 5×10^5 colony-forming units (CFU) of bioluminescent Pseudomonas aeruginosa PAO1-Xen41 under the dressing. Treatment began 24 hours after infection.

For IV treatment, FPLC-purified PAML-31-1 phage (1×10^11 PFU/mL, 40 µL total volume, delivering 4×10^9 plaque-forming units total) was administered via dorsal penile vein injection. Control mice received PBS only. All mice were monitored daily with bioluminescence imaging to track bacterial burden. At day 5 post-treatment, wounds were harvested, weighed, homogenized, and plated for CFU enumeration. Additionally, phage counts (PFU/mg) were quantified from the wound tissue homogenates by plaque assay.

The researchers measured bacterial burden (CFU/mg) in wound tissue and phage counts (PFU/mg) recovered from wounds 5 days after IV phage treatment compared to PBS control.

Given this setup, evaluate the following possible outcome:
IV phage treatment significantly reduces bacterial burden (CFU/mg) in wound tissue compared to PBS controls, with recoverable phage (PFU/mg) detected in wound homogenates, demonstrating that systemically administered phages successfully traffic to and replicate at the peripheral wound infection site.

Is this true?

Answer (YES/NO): NO